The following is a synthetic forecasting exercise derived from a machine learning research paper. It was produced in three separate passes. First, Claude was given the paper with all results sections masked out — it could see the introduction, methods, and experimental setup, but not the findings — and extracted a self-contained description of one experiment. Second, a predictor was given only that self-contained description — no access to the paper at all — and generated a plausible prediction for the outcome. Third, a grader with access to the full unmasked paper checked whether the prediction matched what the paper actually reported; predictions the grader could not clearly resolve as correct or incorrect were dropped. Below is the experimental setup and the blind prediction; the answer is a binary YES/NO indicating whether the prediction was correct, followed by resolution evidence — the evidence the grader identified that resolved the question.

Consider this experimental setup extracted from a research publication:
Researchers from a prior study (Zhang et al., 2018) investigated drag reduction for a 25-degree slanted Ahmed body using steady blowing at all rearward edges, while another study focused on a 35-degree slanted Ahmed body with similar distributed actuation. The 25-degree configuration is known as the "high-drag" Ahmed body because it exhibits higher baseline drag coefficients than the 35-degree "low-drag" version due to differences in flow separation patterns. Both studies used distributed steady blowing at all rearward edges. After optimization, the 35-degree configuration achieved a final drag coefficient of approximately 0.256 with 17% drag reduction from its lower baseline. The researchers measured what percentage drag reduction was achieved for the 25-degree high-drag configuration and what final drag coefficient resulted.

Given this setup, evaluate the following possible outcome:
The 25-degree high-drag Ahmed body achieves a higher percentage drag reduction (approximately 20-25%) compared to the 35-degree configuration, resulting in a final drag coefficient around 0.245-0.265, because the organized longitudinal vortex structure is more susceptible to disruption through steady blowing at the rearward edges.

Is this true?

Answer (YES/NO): NO